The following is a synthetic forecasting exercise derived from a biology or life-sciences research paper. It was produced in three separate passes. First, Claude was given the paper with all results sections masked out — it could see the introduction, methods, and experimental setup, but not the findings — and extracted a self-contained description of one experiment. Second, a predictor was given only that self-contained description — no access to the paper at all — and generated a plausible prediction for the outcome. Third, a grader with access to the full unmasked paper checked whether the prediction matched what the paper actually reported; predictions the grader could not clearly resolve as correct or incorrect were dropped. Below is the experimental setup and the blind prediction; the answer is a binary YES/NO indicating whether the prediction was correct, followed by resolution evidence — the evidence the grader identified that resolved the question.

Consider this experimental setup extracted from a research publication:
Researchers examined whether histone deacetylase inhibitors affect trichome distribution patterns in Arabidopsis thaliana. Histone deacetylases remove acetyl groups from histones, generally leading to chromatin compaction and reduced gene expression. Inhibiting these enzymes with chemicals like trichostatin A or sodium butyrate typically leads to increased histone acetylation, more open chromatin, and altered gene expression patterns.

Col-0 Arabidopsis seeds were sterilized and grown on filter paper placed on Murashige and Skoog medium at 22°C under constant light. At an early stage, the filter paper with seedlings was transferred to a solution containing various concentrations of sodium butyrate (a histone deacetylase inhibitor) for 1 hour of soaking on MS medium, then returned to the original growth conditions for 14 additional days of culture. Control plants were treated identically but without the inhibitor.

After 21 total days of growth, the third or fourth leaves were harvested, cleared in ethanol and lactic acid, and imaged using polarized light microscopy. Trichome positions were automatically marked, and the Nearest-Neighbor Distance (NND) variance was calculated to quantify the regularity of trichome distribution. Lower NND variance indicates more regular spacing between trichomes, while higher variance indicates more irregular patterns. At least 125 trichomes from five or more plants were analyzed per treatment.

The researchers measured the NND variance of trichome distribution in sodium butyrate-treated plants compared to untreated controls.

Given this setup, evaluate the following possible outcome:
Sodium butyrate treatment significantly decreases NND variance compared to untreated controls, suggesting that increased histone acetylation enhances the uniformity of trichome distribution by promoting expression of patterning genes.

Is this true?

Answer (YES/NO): NO